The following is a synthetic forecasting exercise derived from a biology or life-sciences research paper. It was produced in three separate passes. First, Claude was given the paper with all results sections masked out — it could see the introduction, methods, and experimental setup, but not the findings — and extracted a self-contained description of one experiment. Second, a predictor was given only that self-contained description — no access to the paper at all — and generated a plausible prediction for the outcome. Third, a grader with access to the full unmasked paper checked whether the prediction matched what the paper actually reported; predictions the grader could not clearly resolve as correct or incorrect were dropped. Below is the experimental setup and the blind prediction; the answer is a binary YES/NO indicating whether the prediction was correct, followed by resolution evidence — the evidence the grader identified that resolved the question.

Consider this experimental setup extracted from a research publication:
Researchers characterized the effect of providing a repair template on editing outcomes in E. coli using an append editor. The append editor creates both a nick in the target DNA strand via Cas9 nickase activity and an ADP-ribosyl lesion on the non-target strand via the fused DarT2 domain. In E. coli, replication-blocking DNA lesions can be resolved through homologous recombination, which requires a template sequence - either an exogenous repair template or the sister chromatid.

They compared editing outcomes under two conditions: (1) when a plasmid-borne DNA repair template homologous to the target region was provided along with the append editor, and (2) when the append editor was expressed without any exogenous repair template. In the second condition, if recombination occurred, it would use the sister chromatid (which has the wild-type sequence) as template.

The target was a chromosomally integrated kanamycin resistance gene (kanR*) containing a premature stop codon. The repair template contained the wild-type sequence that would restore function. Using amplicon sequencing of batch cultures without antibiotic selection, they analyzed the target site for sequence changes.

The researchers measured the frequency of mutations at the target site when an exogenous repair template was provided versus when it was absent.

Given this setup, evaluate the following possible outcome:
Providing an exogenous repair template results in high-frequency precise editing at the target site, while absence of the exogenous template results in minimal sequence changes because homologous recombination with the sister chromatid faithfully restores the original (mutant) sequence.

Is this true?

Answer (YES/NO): YES